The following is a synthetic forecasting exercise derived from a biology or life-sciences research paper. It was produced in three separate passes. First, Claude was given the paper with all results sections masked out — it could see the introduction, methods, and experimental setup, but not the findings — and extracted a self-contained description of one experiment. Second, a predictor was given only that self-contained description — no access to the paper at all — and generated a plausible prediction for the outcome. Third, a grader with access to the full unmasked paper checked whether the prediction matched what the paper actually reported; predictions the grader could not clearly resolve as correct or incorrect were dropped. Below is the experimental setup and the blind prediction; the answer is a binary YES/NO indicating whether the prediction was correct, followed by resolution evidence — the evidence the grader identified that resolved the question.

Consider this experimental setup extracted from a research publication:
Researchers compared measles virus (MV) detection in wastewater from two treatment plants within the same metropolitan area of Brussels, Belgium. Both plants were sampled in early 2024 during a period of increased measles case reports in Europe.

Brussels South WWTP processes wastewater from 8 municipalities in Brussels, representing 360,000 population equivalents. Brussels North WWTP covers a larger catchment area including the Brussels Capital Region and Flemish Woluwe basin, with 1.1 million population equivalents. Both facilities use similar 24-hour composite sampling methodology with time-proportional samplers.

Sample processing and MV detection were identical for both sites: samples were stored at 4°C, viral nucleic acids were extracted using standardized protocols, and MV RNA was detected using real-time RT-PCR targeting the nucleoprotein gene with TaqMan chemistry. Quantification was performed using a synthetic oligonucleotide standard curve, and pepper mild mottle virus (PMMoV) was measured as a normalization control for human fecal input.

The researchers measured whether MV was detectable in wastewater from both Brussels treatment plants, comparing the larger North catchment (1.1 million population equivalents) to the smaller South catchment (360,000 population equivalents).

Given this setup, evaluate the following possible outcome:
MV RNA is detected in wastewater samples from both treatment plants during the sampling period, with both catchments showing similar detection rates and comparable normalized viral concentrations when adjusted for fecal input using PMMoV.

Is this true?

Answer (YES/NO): NO